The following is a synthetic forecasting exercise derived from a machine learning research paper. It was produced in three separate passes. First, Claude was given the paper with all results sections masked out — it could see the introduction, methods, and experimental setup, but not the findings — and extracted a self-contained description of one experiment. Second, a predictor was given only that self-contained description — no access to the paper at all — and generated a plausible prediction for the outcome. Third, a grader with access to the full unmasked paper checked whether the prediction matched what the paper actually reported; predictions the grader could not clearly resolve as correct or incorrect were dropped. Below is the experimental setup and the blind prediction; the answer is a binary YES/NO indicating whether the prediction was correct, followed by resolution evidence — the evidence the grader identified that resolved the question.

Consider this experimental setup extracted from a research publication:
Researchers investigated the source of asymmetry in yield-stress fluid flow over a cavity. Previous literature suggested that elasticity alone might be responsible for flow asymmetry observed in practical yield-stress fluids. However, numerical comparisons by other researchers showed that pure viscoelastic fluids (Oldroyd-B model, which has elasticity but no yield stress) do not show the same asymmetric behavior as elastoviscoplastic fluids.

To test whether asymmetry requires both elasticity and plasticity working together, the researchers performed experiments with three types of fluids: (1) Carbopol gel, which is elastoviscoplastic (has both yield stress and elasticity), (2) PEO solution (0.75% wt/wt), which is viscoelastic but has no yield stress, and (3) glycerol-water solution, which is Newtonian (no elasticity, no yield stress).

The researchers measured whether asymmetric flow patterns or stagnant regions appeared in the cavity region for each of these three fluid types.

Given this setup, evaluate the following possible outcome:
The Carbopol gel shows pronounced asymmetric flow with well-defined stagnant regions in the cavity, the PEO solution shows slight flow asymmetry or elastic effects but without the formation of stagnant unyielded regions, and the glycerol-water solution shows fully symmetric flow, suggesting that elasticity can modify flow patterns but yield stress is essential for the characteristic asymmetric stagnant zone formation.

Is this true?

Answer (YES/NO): NO